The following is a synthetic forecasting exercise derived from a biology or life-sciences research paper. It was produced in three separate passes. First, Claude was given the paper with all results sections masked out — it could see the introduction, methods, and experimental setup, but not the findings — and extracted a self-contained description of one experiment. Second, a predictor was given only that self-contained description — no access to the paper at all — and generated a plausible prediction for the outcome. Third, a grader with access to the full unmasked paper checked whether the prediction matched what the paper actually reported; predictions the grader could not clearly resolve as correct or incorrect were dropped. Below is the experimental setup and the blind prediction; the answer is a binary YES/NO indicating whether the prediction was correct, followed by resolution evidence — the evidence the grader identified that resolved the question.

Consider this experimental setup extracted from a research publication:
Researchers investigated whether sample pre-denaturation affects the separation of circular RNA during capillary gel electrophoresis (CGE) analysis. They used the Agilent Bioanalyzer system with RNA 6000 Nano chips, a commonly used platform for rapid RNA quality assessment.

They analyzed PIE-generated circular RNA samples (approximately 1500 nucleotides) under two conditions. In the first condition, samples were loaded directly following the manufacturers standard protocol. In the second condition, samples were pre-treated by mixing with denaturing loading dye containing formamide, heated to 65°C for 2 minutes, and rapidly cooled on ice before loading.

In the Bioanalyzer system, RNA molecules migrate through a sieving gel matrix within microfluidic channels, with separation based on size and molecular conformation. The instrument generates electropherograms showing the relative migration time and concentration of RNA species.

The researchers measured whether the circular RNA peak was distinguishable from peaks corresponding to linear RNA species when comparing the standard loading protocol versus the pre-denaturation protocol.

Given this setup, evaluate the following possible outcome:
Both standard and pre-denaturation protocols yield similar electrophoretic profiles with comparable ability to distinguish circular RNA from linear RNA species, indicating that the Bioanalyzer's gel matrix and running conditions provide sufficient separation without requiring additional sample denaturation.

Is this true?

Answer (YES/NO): NO